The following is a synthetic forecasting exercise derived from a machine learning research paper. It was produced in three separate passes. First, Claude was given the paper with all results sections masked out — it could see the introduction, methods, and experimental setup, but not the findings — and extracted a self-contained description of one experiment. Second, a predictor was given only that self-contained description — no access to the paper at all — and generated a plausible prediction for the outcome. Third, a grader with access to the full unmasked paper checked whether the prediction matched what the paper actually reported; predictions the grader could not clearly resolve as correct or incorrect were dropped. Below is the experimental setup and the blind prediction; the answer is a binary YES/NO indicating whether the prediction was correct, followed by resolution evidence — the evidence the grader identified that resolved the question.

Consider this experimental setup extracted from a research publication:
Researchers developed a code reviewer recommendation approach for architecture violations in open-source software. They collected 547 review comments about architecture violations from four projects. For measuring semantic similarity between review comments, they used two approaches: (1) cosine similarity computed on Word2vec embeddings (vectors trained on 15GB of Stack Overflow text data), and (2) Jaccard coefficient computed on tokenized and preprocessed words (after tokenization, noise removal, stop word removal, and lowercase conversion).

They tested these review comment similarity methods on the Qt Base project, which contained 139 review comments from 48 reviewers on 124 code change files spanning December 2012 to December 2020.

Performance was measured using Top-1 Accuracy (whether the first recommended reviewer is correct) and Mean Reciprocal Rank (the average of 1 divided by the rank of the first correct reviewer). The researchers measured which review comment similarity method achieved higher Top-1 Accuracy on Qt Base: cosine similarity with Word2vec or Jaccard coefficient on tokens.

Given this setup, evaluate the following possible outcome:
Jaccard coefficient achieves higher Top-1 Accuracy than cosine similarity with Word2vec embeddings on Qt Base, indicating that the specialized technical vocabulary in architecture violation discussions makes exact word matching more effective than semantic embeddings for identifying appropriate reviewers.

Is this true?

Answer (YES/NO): YES